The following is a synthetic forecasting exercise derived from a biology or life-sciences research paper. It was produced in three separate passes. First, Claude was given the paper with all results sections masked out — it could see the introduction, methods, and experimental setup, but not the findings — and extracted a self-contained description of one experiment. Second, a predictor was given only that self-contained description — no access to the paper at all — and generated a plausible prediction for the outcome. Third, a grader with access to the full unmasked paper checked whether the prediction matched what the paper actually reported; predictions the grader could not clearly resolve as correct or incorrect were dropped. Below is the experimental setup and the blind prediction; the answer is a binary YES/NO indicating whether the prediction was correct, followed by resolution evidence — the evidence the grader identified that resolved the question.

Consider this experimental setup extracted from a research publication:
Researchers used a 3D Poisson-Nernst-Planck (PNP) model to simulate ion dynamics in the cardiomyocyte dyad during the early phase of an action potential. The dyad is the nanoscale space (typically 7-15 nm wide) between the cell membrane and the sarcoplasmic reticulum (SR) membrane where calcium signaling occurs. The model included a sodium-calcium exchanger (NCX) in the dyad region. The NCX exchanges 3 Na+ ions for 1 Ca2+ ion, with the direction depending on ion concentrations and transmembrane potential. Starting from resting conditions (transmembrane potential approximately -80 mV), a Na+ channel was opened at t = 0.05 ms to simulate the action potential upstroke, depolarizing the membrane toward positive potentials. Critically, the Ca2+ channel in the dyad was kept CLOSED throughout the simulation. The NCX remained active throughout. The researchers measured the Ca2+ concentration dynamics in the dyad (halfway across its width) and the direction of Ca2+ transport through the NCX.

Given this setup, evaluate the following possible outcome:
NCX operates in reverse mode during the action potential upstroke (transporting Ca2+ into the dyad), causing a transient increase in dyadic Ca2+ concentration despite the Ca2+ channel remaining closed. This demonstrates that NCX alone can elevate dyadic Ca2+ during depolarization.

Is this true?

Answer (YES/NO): YES